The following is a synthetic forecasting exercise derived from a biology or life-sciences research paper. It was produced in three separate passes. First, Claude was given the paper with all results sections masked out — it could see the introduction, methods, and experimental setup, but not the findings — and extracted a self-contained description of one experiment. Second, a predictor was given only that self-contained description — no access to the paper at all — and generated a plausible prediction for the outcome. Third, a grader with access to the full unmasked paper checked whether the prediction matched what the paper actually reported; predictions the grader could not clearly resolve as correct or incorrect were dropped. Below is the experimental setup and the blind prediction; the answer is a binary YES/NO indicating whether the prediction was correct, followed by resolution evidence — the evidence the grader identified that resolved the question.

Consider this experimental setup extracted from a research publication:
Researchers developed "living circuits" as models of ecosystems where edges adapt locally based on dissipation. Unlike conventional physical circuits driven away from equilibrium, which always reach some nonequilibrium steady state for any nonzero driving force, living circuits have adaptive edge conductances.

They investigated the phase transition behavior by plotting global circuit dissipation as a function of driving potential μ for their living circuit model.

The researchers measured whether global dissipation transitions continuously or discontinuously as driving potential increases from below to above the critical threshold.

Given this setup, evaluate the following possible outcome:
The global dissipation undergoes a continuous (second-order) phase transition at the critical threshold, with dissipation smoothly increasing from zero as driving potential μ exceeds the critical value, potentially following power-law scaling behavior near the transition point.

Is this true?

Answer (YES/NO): NO